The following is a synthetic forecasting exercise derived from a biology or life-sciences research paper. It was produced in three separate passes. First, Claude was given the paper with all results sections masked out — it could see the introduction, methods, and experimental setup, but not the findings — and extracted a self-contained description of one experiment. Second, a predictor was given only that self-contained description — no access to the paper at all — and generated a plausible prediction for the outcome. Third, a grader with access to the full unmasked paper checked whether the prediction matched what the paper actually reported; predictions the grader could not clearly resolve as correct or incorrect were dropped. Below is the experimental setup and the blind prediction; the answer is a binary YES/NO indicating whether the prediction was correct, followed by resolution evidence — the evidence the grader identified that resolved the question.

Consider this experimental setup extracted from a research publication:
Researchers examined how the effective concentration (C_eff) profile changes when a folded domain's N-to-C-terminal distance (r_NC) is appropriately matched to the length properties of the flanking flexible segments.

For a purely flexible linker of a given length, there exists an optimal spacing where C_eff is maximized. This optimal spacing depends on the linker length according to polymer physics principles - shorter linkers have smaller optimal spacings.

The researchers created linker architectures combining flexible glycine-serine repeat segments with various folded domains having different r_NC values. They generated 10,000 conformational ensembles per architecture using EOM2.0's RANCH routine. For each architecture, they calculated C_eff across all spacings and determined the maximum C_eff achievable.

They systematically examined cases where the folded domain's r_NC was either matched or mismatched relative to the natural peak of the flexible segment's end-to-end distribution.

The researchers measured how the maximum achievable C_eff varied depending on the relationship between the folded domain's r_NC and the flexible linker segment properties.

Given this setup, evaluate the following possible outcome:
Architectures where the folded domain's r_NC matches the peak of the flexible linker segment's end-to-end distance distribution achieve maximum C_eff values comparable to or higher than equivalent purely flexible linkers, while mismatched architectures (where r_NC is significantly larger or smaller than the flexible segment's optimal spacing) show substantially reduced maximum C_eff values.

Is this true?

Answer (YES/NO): NO